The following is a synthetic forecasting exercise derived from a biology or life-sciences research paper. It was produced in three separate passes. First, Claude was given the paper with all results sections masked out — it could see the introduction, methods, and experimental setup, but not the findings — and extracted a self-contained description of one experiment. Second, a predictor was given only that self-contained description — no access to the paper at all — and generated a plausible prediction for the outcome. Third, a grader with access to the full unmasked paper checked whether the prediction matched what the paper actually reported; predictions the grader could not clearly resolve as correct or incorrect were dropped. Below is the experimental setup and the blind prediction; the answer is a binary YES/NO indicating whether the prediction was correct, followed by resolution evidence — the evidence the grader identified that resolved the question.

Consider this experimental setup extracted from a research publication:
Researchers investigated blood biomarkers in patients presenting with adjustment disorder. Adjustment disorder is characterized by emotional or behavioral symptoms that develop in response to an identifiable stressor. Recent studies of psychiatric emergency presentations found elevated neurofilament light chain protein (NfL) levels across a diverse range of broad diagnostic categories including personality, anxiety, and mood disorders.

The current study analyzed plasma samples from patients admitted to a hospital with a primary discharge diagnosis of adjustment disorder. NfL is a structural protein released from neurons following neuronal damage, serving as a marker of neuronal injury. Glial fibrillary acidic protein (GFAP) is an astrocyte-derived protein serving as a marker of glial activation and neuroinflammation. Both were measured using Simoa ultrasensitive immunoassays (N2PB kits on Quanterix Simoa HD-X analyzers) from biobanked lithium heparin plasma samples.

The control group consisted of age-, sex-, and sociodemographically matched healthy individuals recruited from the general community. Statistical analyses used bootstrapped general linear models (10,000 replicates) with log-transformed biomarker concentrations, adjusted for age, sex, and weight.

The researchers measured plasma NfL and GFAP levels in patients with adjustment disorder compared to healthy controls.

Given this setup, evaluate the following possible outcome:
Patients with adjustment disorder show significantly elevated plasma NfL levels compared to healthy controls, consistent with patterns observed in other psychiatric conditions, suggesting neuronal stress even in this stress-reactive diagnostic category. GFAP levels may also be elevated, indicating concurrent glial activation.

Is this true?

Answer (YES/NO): NO